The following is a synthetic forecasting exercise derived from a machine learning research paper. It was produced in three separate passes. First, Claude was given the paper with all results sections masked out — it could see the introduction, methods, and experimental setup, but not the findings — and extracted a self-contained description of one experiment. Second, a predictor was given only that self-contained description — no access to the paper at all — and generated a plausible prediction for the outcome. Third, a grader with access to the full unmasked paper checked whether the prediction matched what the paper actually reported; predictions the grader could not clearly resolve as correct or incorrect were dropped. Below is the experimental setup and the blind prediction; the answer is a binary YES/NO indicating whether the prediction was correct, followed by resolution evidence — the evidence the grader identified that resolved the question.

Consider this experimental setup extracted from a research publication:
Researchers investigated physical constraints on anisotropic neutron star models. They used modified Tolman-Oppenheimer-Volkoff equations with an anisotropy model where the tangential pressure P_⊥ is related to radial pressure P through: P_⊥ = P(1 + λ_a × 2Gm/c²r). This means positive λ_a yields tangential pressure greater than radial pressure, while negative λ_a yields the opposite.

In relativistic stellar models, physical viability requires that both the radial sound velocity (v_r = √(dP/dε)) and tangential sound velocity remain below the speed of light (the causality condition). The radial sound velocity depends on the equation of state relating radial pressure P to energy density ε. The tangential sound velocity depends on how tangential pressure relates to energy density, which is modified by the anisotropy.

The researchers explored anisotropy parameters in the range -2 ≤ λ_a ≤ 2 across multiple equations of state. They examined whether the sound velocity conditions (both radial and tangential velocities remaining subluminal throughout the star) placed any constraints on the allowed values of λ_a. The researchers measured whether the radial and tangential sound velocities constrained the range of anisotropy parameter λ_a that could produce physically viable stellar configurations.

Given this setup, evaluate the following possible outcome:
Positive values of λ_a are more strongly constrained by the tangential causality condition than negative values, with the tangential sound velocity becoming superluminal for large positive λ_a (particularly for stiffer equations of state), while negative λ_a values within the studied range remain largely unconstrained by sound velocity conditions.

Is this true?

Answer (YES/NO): NO